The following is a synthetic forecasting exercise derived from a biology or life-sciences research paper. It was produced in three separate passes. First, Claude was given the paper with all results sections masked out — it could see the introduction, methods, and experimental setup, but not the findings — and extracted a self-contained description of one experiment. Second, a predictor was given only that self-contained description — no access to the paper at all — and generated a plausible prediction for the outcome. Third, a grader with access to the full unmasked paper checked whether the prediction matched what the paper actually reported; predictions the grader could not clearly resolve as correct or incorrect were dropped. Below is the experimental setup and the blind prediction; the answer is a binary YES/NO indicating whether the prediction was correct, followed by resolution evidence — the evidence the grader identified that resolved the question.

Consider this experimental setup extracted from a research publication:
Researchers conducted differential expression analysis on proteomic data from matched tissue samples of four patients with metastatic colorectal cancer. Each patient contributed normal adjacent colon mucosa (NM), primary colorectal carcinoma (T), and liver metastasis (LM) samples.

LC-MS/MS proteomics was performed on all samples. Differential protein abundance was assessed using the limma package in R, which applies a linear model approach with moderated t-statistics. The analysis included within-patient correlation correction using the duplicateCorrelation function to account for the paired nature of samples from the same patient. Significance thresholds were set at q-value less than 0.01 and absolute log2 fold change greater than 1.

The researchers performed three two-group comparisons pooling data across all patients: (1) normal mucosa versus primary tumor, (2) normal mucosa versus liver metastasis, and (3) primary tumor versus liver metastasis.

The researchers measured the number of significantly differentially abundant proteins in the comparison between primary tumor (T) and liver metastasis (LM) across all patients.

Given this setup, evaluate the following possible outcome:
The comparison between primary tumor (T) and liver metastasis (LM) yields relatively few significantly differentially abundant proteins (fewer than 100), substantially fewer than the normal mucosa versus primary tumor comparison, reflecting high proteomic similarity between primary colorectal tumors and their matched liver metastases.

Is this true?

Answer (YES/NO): YES